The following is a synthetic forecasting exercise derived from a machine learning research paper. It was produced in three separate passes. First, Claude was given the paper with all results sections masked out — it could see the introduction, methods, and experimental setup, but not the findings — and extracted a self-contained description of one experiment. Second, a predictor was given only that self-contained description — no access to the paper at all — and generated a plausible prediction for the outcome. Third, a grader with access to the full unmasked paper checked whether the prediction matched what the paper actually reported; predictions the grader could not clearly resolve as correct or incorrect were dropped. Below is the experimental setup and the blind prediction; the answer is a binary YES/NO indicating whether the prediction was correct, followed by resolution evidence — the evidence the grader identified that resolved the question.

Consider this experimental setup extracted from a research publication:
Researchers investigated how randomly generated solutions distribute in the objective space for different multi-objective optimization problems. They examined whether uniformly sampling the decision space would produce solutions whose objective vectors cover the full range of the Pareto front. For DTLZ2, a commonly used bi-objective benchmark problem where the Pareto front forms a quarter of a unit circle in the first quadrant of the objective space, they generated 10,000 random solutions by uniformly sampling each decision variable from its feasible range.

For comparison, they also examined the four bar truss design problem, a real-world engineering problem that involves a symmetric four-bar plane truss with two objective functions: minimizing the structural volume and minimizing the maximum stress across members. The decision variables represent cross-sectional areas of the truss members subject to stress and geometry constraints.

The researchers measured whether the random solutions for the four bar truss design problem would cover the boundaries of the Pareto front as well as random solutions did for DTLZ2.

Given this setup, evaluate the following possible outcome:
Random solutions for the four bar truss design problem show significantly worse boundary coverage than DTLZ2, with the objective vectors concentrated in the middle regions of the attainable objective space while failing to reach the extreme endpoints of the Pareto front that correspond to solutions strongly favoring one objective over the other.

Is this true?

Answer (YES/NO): YES